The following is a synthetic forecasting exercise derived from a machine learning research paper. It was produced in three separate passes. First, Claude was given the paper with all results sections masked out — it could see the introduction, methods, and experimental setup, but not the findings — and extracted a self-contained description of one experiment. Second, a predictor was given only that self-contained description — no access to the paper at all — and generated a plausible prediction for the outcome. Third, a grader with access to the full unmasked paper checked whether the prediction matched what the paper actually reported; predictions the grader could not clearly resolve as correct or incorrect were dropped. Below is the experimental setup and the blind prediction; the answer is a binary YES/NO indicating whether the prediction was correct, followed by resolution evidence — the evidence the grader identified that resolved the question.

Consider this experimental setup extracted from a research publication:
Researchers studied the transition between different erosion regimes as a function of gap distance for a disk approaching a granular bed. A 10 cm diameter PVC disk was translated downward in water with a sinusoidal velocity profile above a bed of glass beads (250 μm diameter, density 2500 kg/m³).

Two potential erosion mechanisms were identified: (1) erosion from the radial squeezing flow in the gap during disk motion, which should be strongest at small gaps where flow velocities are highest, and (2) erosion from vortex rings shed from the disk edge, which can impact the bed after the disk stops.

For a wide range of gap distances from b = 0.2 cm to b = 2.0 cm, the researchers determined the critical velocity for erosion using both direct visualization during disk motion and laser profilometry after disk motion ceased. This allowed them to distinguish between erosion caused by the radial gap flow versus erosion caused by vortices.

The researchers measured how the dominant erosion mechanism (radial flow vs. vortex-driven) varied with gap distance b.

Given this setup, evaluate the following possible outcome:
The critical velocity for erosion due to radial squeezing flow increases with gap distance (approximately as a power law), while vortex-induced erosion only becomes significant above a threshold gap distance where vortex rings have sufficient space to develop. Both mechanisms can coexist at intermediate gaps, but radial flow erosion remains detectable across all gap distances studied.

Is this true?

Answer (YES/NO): NO